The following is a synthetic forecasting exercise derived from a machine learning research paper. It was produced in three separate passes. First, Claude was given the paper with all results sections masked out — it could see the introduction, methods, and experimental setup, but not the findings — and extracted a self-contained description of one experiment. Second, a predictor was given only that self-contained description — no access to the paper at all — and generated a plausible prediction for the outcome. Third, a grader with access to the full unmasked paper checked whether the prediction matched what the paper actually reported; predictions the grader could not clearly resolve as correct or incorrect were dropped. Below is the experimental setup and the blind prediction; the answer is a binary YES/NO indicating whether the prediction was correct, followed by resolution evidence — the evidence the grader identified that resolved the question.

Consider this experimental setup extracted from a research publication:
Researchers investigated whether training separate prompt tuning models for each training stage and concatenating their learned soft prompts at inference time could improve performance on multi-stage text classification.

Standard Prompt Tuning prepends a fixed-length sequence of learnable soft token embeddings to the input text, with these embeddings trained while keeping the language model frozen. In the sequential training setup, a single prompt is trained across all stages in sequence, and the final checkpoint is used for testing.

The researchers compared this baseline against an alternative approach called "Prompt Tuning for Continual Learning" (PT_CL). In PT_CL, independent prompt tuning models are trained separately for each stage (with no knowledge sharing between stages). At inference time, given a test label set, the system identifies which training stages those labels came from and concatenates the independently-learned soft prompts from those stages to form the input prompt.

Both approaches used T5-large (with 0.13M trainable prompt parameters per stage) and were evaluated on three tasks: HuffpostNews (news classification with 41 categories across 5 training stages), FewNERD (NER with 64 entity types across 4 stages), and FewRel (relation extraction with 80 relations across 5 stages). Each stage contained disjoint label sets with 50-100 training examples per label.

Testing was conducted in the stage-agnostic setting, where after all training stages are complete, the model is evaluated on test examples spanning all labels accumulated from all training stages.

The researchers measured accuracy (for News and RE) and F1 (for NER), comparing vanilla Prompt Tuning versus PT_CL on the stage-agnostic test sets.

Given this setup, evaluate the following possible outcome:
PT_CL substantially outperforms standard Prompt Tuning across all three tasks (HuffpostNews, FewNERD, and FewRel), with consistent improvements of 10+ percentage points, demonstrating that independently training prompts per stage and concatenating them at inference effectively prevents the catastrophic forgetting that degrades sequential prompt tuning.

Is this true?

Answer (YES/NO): YES